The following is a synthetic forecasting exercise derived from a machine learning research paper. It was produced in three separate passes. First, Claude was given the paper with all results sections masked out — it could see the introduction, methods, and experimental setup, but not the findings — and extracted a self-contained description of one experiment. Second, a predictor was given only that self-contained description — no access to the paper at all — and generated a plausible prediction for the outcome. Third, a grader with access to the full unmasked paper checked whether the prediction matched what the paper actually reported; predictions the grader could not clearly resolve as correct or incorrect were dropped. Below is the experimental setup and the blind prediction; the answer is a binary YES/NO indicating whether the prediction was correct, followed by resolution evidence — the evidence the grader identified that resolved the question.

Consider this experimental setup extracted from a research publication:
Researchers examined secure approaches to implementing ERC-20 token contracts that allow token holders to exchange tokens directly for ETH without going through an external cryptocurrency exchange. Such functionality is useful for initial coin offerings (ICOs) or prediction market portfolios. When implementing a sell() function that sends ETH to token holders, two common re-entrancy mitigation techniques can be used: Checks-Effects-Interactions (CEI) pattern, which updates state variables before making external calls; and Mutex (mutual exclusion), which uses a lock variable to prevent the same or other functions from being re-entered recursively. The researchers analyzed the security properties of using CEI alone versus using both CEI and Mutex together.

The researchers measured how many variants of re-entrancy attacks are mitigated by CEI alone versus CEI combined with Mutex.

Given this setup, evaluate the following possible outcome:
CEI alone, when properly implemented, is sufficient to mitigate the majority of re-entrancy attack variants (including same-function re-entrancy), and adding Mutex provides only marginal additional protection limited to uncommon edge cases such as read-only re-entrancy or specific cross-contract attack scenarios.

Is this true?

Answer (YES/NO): NO